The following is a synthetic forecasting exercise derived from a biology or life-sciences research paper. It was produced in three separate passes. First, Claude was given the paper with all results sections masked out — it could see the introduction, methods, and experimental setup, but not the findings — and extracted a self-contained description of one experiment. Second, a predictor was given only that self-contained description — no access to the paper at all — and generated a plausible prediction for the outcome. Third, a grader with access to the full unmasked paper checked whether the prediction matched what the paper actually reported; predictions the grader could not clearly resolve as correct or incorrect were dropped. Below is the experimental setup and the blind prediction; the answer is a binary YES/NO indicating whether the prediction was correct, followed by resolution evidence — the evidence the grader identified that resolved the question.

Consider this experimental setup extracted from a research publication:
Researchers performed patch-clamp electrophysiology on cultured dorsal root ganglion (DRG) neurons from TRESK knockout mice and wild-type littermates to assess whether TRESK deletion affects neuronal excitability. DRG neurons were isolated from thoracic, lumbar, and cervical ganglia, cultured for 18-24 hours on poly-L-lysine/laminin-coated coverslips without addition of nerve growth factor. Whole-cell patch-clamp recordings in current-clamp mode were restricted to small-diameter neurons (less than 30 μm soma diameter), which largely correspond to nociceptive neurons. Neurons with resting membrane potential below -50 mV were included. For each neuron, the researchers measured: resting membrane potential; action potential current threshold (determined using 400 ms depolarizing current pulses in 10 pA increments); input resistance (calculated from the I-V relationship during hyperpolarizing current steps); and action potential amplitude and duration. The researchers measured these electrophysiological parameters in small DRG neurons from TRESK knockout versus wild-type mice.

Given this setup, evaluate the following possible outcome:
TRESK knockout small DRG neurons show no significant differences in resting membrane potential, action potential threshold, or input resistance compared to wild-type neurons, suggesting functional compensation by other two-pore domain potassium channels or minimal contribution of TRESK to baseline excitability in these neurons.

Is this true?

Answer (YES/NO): NO